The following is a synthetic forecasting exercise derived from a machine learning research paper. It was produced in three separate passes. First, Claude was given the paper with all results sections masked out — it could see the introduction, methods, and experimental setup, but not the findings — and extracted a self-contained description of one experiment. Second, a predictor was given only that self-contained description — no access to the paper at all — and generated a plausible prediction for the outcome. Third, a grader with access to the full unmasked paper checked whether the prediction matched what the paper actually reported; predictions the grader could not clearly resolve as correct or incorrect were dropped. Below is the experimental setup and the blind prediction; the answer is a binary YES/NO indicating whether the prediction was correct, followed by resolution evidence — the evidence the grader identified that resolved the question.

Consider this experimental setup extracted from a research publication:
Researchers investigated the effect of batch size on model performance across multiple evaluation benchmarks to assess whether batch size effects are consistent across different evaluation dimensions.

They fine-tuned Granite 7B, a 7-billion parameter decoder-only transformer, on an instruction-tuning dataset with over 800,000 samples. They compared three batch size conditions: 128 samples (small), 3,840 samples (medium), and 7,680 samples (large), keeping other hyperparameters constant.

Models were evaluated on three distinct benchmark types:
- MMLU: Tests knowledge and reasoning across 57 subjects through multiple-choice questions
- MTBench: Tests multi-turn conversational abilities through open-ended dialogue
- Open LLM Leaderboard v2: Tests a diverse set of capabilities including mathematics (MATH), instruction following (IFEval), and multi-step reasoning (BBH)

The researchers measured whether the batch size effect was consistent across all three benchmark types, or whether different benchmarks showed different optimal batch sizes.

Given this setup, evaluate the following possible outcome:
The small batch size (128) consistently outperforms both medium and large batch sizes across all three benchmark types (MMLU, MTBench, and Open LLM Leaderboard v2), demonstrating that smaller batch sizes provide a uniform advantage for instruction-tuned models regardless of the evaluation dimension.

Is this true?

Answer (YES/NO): NO